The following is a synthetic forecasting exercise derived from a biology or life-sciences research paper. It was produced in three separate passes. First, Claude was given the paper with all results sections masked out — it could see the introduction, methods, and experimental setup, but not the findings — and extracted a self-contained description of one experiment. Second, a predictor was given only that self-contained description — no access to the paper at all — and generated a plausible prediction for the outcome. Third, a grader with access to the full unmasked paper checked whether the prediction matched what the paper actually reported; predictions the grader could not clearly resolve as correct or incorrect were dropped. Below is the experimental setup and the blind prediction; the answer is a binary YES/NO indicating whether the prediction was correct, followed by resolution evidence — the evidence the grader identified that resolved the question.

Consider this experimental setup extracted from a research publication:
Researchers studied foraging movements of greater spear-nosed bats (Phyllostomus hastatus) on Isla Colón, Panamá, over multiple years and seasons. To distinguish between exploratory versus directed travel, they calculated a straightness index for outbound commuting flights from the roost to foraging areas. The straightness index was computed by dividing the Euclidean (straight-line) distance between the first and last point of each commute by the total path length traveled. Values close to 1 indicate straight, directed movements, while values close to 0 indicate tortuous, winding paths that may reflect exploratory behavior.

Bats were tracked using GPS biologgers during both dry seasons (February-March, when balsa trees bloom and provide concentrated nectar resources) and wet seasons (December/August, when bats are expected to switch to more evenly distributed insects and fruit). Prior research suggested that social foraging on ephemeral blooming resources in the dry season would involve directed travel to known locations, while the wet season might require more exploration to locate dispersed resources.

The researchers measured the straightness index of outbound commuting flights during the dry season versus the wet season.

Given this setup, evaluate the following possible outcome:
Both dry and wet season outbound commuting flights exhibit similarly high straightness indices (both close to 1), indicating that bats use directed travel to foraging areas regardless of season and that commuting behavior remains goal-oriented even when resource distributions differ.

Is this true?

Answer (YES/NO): YES